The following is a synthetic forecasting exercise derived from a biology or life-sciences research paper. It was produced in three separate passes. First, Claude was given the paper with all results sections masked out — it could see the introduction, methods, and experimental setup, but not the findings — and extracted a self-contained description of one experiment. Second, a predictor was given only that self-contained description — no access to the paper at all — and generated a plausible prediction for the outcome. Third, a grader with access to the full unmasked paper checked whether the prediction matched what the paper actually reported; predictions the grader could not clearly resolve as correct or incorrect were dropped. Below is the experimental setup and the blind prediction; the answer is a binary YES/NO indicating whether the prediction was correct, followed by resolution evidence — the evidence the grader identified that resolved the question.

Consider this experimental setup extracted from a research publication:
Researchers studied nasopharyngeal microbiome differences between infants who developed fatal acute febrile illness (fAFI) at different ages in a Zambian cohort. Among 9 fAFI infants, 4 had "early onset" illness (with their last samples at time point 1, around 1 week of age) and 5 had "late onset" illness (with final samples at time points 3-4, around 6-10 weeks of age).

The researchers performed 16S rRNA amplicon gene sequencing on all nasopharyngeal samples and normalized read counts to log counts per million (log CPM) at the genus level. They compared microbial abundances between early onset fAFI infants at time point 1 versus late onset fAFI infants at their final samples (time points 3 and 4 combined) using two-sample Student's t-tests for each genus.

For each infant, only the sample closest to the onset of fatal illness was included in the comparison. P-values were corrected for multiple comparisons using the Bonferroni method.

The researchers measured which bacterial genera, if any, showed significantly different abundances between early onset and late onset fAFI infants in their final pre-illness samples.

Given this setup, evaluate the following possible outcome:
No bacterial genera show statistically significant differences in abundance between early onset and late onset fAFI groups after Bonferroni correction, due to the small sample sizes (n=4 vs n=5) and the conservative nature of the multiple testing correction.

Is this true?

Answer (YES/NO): YES